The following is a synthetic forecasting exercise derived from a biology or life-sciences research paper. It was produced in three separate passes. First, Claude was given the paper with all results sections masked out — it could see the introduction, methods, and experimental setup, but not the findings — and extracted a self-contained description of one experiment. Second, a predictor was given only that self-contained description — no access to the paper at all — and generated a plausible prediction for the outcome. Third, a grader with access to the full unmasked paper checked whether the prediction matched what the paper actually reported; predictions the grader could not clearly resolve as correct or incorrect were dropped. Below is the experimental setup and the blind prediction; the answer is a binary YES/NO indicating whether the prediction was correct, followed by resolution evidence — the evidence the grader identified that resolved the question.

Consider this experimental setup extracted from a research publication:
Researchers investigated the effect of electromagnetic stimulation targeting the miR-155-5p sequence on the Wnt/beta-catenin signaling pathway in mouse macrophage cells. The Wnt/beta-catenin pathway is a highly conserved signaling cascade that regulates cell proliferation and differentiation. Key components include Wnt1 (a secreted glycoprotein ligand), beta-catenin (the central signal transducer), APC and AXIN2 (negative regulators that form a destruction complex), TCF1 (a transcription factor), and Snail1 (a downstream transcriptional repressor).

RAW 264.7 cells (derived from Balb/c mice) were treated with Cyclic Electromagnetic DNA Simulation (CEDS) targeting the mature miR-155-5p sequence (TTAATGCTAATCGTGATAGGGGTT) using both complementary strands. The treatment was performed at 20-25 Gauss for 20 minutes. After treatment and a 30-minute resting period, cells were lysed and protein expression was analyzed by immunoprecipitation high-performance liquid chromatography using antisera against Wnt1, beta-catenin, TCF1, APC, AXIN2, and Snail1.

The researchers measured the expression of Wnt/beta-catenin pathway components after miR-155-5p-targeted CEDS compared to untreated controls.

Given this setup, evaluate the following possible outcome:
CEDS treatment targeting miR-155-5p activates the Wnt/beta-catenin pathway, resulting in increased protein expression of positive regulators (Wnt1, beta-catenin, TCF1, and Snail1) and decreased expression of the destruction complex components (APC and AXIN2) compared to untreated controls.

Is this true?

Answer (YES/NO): NO